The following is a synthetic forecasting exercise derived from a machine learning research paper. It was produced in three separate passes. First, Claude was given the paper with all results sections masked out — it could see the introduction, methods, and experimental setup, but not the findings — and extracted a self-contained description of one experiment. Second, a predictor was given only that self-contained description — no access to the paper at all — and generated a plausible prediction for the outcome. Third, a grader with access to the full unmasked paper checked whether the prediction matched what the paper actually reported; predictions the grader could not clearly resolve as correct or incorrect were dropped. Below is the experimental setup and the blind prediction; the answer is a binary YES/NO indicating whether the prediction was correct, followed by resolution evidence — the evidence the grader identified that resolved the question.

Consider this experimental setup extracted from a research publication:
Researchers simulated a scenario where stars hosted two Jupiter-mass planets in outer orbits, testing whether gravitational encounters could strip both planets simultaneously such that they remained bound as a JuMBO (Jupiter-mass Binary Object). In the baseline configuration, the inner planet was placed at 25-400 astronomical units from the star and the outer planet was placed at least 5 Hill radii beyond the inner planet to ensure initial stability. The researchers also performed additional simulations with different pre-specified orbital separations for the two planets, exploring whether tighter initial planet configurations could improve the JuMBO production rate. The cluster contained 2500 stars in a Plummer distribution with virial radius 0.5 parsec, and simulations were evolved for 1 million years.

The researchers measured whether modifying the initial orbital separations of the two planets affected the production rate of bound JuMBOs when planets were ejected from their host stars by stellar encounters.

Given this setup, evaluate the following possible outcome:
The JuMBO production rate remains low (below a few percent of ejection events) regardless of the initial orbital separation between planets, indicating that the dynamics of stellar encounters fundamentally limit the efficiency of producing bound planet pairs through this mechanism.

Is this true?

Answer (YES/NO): YES